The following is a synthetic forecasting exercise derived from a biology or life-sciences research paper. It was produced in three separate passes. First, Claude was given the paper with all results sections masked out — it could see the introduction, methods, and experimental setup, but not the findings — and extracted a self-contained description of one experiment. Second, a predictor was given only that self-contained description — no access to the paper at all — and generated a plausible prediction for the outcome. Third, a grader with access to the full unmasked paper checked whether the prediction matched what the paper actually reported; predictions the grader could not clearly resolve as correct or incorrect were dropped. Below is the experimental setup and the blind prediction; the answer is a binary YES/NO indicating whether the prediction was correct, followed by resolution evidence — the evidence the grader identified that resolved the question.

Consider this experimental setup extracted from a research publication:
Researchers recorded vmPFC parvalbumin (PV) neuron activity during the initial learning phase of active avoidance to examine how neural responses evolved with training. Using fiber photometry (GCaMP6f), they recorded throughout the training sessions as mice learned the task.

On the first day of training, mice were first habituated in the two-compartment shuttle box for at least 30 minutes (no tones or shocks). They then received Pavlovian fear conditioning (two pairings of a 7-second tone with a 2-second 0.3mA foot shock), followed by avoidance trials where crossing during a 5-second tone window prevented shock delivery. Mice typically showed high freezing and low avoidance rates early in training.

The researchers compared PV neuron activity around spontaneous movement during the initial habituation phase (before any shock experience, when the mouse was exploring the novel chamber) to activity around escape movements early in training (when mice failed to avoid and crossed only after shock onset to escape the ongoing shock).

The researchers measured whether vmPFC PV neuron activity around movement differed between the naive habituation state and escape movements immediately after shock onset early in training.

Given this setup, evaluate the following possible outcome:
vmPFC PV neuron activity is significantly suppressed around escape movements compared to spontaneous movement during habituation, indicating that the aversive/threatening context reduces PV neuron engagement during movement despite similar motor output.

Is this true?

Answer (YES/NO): NO